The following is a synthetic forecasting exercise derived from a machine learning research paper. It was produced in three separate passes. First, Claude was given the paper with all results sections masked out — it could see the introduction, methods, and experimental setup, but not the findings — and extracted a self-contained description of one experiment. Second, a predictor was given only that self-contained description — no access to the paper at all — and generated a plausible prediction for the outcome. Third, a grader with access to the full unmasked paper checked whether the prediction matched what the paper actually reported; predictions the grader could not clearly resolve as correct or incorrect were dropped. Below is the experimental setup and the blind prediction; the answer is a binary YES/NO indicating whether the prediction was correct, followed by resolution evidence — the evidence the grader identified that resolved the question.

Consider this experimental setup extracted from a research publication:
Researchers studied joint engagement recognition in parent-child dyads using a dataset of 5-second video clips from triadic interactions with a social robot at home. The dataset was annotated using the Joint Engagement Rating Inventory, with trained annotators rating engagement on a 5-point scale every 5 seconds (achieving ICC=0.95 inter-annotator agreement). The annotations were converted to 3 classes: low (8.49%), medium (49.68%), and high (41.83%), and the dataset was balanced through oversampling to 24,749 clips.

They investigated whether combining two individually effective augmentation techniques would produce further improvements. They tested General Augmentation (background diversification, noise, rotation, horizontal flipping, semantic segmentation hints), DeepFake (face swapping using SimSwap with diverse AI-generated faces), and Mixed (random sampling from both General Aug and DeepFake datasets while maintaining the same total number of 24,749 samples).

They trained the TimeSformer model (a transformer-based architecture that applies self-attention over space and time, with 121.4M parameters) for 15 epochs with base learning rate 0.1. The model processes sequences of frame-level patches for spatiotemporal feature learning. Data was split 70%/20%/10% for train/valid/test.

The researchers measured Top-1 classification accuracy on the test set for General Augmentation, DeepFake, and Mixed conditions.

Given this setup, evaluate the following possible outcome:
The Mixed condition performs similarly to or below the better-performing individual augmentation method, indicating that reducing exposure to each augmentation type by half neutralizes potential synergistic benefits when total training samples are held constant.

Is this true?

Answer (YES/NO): YES